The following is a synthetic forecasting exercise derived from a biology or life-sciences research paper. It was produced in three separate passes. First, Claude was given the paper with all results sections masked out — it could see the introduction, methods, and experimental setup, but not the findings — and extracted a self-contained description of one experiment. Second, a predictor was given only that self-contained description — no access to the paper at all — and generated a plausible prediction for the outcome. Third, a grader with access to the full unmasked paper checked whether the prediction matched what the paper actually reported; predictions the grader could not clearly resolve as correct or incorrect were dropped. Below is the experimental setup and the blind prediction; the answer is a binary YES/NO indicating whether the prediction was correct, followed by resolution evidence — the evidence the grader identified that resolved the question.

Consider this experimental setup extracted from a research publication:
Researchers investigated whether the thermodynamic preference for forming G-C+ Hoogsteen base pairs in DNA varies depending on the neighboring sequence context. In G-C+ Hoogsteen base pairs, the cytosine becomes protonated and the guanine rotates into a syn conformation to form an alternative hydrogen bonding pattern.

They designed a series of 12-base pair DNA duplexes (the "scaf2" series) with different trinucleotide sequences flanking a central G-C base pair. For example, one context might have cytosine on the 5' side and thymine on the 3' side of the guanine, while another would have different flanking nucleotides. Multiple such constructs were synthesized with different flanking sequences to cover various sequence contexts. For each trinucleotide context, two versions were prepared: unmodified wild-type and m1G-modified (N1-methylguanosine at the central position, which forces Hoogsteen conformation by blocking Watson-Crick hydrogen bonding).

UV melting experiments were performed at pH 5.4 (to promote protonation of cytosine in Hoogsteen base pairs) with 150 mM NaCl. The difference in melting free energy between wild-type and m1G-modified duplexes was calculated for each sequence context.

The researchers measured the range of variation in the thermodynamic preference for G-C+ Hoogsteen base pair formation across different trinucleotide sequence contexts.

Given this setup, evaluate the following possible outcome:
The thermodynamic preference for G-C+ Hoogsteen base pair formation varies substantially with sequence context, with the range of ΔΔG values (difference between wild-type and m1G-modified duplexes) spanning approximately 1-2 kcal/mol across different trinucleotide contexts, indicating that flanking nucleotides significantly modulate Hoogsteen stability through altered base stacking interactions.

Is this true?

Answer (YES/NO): YES